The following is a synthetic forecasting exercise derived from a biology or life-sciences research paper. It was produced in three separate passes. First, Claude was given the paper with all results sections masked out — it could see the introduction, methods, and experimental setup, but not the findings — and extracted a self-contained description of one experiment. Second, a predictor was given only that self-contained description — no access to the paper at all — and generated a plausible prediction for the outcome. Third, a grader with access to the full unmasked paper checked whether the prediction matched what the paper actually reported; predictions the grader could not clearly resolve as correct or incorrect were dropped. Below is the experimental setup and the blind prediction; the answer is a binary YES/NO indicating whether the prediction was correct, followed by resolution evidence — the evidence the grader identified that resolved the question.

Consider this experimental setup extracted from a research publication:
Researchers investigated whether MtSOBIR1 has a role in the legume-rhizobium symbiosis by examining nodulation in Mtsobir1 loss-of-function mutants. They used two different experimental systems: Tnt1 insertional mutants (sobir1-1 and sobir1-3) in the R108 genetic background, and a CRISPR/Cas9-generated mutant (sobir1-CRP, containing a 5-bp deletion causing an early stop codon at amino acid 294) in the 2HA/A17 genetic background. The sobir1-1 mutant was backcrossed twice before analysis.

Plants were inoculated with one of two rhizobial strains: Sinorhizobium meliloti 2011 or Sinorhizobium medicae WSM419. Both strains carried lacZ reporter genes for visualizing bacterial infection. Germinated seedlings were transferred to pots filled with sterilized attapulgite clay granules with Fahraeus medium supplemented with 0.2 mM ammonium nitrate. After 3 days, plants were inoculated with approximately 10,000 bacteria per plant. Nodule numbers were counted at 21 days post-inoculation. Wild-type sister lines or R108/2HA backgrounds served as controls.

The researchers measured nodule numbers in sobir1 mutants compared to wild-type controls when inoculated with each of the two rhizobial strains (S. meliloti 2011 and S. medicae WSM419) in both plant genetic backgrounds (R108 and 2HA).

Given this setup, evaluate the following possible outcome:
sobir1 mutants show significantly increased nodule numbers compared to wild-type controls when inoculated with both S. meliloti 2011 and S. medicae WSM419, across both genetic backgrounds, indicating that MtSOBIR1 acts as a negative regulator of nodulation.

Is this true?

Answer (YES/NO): NO